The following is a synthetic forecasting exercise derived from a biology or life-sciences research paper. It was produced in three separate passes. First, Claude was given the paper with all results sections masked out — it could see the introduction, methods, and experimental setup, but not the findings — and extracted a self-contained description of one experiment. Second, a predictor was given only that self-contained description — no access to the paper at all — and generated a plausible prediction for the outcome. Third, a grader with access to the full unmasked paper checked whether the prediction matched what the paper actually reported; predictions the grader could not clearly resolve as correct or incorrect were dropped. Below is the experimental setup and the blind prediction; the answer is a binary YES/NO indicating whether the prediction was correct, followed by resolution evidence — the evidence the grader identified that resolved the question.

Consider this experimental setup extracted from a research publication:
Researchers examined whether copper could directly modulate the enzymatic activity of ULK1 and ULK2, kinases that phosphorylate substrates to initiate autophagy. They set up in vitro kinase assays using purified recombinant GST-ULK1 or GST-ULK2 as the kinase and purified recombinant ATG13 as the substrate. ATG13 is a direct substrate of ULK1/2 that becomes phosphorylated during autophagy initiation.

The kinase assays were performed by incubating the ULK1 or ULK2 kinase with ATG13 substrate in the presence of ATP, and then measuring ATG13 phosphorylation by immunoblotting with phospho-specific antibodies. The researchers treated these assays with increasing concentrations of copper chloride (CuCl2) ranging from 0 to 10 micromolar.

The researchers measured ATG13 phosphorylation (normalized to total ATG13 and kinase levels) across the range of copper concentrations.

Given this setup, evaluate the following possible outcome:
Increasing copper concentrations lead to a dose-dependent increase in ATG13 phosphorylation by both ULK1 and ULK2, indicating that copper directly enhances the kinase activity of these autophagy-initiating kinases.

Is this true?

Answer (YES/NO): YES